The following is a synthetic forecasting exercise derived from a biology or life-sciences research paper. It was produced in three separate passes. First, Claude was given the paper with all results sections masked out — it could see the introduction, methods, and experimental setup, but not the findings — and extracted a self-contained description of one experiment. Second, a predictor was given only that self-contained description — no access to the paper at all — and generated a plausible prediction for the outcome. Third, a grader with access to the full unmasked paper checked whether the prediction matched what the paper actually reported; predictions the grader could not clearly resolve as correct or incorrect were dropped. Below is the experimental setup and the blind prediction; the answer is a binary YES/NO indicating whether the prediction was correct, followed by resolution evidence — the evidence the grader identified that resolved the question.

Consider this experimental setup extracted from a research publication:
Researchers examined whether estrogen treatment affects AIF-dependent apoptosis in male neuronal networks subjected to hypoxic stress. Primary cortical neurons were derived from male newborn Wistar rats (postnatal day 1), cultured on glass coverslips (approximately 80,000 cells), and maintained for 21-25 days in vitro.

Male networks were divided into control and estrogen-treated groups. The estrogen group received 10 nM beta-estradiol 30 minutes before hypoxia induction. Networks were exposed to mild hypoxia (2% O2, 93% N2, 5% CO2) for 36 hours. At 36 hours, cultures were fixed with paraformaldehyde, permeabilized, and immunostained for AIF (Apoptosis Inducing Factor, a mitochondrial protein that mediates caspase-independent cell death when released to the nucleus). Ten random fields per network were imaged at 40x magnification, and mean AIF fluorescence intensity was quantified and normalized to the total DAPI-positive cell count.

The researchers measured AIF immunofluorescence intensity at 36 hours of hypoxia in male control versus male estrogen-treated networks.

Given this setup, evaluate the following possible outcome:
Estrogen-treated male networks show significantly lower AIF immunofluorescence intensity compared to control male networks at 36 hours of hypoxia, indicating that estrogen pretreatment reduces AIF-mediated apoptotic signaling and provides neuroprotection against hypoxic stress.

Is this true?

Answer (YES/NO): NO